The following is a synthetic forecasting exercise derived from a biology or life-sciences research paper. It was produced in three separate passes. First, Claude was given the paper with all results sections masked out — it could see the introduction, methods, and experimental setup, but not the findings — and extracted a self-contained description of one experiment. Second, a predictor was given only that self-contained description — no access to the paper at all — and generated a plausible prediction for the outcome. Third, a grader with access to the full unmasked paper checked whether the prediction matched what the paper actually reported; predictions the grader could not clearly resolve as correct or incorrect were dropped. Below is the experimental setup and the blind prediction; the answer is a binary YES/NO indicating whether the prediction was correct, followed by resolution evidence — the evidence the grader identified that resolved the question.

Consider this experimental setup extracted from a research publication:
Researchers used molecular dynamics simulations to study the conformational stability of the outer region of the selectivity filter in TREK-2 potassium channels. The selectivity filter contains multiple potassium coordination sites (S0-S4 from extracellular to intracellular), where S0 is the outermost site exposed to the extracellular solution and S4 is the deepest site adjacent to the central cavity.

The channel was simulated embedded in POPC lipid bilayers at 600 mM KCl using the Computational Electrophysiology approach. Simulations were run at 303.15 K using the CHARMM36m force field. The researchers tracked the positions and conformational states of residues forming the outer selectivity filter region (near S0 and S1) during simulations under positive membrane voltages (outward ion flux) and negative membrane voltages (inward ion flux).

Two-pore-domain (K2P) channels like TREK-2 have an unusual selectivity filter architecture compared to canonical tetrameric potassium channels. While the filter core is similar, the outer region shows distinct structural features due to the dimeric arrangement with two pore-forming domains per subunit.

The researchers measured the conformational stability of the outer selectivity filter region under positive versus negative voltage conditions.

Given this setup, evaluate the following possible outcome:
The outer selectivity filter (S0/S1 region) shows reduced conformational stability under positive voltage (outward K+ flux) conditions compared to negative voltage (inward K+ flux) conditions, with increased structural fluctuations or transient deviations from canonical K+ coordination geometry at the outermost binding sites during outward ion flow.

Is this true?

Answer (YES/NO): NO